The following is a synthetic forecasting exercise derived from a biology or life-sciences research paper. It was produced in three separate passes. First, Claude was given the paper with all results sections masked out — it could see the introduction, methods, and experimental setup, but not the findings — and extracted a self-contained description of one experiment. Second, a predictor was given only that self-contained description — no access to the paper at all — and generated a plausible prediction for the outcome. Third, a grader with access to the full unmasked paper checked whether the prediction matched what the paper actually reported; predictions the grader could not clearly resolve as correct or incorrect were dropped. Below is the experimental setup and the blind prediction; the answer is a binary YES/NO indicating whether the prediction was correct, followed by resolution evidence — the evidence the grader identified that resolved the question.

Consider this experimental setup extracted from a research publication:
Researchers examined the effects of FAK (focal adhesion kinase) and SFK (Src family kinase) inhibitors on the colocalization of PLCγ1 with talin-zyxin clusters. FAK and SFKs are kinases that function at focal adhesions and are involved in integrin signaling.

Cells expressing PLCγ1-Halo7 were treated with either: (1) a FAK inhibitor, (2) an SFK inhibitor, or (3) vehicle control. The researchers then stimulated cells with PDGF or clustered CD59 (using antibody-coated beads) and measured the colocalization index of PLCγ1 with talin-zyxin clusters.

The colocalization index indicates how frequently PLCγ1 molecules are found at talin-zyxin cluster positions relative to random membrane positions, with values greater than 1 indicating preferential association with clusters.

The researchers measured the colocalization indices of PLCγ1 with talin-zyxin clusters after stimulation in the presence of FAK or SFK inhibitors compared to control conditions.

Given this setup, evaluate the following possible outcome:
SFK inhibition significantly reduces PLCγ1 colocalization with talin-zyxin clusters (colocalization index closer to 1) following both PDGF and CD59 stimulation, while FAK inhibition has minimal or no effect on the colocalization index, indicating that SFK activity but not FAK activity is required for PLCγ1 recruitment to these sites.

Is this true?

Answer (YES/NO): NO